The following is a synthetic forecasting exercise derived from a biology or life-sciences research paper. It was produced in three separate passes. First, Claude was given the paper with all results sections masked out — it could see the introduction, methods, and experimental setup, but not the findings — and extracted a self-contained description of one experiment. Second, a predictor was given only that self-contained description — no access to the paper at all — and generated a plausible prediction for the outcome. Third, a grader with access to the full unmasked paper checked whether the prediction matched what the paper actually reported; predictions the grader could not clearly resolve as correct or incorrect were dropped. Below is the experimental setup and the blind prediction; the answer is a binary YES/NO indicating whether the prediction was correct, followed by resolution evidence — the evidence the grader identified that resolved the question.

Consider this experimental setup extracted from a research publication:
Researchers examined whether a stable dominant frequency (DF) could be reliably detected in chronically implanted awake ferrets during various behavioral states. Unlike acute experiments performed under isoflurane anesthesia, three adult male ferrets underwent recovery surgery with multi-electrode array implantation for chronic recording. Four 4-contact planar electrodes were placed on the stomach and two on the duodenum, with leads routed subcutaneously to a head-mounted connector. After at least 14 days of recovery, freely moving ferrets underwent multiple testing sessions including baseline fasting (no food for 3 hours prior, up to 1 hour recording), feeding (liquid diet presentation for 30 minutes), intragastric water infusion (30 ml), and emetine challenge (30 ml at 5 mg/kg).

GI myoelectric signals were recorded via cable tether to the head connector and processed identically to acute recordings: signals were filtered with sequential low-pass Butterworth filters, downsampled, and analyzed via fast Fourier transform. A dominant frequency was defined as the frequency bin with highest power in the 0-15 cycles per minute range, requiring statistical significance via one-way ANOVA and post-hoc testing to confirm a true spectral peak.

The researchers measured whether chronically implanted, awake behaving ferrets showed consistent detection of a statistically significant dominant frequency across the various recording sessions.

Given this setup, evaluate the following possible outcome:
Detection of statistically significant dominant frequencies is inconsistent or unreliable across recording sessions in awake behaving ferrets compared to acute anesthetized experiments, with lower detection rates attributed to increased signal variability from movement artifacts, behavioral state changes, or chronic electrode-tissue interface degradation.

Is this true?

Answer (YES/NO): NO